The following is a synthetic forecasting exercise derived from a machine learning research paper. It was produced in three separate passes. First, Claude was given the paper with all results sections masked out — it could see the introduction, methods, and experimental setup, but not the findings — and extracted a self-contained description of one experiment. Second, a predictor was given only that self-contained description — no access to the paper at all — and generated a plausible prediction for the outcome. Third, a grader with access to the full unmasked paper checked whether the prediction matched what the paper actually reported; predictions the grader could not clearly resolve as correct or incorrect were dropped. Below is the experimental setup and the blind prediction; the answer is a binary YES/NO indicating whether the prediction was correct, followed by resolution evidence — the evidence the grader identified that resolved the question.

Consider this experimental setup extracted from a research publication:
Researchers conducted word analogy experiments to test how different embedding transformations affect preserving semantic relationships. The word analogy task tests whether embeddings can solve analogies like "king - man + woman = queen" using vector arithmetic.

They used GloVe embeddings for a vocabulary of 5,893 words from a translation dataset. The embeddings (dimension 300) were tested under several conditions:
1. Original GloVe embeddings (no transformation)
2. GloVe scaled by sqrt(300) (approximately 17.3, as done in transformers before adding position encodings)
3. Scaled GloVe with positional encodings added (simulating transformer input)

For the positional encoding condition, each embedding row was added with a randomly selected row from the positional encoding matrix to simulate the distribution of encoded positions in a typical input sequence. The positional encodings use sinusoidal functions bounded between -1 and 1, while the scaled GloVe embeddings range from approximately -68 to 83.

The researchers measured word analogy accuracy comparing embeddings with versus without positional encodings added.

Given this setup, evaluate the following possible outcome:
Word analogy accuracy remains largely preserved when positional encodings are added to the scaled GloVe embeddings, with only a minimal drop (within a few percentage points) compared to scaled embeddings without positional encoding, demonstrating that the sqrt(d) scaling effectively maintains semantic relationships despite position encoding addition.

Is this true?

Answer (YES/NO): NO